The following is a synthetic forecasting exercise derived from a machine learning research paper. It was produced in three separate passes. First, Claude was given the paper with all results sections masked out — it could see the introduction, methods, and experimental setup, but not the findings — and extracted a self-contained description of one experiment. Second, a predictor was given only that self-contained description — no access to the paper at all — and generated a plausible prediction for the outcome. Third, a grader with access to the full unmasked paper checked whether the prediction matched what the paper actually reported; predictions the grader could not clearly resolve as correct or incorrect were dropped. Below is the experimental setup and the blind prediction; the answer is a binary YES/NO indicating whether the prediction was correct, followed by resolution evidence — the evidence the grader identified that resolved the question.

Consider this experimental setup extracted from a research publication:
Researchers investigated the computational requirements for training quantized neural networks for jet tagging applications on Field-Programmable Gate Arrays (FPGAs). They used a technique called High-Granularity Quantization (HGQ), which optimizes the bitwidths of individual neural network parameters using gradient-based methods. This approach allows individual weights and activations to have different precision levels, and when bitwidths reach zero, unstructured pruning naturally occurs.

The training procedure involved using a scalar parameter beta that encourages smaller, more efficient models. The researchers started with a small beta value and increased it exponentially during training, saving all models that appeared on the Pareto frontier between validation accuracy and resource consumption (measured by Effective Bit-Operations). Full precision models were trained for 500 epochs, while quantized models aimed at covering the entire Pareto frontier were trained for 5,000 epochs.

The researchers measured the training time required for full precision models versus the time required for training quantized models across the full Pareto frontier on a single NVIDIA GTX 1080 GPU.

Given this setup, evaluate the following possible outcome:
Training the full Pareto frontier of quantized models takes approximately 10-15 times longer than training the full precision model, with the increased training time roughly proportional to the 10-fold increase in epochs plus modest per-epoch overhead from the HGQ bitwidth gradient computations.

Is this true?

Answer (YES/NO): YES